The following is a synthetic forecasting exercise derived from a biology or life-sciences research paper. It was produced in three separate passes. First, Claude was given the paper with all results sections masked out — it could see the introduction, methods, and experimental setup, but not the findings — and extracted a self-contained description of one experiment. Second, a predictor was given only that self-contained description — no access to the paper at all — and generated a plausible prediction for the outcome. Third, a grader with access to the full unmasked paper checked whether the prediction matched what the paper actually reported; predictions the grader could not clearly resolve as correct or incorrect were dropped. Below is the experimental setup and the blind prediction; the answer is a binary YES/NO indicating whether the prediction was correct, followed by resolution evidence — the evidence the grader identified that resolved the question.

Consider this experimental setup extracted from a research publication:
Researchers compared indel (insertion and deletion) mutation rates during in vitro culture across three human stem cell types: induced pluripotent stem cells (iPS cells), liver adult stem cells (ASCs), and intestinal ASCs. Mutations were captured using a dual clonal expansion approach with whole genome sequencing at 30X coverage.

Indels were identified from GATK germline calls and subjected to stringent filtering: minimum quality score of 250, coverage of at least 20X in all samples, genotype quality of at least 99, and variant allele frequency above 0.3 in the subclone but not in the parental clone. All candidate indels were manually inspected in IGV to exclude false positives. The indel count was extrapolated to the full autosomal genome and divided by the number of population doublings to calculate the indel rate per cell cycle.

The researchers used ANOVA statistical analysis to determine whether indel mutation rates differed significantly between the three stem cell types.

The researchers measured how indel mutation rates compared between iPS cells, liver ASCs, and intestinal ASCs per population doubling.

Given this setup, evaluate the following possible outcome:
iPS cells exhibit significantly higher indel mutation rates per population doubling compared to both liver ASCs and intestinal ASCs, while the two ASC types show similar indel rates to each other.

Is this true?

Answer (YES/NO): NO